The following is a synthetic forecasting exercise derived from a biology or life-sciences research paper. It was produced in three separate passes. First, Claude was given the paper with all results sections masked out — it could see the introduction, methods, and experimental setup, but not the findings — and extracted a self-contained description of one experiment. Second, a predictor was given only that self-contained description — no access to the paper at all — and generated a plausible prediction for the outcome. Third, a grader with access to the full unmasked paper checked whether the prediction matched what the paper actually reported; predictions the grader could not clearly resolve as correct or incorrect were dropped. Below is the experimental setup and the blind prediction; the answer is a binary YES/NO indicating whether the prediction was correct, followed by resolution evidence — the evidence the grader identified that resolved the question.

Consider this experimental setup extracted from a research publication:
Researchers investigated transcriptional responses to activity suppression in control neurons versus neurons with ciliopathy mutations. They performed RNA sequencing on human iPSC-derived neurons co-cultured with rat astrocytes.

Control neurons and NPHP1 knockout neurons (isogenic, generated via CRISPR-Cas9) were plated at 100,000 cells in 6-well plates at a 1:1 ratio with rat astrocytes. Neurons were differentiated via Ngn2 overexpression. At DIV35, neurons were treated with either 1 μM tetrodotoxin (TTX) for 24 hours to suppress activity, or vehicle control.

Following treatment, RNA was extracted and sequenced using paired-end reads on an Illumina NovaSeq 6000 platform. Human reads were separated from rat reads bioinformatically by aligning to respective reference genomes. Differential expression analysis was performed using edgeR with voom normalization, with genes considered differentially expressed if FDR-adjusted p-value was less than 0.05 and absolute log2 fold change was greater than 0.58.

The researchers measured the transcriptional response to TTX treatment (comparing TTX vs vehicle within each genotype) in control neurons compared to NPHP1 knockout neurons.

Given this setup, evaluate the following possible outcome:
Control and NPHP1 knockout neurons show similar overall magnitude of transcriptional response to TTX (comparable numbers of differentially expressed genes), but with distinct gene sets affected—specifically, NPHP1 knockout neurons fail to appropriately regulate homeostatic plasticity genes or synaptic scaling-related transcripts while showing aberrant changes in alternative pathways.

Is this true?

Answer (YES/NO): NO